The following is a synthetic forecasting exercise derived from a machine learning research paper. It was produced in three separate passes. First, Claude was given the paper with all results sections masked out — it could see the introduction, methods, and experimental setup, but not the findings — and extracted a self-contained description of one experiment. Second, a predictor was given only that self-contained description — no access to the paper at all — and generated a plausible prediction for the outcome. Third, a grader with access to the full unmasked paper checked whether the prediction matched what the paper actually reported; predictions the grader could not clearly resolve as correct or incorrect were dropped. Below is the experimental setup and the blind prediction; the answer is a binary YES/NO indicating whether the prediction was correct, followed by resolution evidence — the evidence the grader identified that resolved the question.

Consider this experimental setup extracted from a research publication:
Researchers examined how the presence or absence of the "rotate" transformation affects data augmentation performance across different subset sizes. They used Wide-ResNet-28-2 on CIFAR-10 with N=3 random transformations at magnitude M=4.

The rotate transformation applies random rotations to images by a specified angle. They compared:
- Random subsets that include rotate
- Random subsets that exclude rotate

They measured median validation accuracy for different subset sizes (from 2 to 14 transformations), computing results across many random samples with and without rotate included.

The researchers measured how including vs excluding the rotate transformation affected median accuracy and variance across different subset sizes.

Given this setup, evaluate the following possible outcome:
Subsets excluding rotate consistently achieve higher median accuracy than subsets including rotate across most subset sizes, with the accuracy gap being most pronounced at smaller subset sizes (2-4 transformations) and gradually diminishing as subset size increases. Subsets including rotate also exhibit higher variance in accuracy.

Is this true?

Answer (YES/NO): NO